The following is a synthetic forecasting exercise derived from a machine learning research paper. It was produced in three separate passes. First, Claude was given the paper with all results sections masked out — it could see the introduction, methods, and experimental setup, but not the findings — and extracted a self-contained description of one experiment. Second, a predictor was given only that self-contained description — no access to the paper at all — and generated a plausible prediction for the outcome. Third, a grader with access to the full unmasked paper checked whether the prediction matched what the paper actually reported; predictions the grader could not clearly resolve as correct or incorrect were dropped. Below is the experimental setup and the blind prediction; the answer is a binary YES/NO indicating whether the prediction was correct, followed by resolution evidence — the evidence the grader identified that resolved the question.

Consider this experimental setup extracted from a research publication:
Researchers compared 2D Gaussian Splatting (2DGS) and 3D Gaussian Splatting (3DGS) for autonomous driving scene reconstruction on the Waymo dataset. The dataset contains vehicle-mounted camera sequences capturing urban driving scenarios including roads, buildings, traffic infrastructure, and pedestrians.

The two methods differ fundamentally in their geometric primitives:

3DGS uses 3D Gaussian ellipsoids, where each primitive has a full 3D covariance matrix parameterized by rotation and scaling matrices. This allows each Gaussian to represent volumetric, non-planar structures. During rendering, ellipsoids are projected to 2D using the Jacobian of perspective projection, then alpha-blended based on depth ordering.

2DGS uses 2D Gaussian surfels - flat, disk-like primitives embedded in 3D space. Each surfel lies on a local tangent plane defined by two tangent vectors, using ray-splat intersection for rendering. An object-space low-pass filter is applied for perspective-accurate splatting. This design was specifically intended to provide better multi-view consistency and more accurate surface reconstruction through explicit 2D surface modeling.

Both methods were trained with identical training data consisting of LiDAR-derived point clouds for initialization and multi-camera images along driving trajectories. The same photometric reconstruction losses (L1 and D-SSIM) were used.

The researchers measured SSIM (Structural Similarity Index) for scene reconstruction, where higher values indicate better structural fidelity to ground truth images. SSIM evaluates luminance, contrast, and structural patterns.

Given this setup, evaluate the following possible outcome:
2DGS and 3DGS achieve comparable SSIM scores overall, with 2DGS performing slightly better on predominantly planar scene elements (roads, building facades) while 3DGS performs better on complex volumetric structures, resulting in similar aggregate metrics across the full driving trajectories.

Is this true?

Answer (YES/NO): NO